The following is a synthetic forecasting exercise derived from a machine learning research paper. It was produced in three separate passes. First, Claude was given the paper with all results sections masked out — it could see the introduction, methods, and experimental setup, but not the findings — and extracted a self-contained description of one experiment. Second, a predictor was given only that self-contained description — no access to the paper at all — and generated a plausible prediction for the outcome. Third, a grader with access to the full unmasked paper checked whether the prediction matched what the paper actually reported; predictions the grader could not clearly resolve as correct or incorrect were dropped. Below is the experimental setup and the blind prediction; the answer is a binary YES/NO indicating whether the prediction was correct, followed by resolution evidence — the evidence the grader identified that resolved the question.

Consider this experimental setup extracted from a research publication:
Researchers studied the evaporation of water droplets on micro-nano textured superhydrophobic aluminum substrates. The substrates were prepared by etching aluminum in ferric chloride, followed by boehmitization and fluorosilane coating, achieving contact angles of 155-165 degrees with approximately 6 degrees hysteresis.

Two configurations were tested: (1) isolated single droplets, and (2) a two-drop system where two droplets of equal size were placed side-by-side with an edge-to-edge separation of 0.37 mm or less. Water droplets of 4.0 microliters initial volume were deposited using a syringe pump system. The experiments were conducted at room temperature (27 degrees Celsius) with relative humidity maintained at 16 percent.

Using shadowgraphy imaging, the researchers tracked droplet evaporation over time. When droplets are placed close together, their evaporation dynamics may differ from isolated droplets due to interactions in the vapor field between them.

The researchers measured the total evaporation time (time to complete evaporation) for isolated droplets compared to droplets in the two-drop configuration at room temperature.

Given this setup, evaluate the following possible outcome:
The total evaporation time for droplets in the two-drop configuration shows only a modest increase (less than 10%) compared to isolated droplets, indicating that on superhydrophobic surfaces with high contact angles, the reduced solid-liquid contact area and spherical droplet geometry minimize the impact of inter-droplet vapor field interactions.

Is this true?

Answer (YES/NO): NO